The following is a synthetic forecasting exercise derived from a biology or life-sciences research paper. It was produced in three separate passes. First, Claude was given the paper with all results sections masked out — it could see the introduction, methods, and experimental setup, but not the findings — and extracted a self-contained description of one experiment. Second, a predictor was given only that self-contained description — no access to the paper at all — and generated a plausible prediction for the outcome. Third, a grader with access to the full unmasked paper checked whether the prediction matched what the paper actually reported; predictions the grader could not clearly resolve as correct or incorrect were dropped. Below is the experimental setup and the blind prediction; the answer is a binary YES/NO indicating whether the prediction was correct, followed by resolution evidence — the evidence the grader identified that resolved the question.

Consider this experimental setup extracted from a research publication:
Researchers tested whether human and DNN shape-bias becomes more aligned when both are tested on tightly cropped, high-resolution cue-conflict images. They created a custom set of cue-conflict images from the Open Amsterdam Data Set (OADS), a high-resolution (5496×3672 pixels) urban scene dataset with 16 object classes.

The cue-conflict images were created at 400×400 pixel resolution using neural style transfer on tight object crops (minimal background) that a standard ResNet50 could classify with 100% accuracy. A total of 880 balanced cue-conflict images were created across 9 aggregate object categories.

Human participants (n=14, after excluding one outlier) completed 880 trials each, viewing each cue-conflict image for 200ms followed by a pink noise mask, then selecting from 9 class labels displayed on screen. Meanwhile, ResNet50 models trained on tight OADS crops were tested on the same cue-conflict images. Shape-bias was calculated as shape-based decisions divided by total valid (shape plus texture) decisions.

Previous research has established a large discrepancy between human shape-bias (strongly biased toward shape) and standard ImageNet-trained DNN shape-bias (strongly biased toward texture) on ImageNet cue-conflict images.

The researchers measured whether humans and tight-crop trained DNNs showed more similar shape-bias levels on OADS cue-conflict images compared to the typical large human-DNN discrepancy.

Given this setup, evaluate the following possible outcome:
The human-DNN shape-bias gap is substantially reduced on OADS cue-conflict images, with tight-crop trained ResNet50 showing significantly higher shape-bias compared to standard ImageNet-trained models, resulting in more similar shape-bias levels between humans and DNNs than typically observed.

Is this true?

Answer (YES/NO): YES